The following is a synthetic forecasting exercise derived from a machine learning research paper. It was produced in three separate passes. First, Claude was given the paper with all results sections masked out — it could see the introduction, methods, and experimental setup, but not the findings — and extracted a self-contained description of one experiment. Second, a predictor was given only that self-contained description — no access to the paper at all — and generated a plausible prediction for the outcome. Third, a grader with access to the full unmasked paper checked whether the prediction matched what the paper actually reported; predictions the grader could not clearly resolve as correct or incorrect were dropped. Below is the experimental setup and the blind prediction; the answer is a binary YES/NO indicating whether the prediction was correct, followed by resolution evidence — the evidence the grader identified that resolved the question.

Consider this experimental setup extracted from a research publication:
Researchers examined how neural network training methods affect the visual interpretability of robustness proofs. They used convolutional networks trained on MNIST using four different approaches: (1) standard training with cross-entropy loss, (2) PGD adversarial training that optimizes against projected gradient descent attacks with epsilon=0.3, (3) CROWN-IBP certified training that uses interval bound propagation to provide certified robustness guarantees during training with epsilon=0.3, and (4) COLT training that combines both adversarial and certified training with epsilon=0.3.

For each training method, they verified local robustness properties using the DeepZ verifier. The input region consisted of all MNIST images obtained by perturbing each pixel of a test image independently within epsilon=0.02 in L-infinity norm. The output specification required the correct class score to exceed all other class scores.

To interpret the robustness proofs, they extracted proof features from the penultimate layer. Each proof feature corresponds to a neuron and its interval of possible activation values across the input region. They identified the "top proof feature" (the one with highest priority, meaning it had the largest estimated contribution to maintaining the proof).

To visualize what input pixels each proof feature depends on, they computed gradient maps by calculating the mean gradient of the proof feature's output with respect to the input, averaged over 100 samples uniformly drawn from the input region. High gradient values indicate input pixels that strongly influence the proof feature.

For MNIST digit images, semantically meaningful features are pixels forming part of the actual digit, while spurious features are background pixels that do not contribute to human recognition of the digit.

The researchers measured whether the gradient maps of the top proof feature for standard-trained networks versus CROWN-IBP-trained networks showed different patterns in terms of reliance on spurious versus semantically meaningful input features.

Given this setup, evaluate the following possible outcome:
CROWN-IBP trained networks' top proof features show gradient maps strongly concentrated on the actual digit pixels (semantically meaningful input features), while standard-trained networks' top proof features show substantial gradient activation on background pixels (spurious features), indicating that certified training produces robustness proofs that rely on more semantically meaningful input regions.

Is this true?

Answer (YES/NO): NO